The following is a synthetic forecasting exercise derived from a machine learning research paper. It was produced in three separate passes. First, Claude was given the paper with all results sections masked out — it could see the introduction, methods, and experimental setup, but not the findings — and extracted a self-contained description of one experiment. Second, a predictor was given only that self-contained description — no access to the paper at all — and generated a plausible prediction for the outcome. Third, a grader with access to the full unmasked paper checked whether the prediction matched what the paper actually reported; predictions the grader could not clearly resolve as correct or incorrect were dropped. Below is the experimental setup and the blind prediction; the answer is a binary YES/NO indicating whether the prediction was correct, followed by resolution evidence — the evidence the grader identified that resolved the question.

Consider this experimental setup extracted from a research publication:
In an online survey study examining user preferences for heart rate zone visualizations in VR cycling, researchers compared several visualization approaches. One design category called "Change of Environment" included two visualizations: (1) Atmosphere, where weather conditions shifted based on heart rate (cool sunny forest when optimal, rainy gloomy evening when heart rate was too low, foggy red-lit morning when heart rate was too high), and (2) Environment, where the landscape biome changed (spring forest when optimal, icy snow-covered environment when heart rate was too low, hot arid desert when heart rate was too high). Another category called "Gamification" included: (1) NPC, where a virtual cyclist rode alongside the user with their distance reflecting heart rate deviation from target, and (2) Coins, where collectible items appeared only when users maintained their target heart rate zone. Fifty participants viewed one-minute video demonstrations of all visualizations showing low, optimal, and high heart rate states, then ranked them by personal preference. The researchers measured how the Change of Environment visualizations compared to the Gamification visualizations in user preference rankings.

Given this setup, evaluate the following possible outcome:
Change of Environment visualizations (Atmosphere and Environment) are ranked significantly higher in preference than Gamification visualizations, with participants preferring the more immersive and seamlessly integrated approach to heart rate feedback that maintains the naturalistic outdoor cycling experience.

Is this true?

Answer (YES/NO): NO